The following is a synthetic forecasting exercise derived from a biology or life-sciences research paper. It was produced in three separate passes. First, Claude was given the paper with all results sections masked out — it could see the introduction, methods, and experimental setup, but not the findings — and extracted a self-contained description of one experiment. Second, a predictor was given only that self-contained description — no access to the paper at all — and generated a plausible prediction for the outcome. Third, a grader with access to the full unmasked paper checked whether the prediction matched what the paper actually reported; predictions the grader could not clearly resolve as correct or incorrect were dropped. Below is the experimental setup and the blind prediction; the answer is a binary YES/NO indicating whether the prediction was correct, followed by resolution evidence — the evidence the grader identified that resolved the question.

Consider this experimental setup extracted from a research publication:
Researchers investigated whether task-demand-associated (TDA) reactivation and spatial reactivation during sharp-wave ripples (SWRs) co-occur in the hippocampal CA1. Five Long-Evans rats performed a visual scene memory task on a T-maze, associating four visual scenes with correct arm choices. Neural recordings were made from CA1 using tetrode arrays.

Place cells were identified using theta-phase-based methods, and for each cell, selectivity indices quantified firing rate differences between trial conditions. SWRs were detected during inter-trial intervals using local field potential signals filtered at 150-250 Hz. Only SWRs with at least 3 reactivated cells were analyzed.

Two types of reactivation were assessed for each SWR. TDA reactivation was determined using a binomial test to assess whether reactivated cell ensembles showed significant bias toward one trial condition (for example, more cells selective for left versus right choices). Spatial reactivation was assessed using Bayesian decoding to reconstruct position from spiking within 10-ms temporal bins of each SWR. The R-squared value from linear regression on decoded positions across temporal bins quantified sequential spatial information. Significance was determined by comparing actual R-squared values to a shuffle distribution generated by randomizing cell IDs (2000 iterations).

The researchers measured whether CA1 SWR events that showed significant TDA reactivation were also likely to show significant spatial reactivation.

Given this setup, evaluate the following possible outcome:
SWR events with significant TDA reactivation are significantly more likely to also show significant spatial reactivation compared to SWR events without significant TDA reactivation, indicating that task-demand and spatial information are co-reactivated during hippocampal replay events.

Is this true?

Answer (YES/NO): NO